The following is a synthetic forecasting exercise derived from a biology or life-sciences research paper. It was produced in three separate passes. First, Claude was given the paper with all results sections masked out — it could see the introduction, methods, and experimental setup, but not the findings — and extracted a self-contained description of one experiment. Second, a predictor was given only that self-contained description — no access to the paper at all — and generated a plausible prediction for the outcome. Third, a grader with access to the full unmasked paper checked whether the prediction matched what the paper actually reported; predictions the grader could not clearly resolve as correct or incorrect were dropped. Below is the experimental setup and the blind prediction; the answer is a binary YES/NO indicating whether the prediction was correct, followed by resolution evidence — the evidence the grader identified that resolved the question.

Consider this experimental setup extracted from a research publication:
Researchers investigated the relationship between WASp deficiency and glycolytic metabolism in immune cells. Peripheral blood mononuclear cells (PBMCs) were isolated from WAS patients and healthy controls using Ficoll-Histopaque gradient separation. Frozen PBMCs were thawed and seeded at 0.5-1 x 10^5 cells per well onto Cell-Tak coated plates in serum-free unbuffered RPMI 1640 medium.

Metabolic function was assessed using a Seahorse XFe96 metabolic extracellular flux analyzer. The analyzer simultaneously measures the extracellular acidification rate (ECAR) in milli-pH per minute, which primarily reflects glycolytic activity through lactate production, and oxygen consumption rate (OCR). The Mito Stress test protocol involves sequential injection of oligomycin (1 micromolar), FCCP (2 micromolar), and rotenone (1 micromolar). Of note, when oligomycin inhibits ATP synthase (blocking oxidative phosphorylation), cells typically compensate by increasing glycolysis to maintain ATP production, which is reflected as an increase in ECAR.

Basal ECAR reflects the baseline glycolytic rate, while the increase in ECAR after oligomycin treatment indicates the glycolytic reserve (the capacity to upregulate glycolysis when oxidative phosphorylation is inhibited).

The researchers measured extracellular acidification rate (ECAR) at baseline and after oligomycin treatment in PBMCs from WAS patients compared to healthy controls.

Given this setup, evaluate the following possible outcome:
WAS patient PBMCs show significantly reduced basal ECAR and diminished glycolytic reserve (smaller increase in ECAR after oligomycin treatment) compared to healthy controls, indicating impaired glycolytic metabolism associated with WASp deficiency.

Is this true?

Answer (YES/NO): NO